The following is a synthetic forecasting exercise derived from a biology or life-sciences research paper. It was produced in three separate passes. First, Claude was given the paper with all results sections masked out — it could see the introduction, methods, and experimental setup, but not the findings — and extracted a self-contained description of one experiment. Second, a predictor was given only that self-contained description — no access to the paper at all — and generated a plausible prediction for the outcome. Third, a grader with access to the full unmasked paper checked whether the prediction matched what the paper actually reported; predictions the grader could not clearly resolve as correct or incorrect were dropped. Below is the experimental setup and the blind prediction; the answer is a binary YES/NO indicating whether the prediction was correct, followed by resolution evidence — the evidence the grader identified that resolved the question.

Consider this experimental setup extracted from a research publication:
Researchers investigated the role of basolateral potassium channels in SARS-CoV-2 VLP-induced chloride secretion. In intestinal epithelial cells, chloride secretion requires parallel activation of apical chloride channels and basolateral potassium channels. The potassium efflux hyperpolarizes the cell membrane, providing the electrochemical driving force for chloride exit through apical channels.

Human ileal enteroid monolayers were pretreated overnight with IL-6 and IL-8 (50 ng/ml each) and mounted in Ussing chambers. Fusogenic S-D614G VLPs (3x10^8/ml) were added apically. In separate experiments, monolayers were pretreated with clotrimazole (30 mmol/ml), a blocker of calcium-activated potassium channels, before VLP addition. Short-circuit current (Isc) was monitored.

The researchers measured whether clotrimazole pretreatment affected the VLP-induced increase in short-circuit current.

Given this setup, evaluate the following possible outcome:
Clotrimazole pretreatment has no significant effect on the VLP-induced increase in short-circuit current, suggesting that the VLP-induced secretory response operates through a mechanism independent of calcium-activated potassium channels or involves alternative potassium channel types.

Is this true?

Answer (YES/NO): NO